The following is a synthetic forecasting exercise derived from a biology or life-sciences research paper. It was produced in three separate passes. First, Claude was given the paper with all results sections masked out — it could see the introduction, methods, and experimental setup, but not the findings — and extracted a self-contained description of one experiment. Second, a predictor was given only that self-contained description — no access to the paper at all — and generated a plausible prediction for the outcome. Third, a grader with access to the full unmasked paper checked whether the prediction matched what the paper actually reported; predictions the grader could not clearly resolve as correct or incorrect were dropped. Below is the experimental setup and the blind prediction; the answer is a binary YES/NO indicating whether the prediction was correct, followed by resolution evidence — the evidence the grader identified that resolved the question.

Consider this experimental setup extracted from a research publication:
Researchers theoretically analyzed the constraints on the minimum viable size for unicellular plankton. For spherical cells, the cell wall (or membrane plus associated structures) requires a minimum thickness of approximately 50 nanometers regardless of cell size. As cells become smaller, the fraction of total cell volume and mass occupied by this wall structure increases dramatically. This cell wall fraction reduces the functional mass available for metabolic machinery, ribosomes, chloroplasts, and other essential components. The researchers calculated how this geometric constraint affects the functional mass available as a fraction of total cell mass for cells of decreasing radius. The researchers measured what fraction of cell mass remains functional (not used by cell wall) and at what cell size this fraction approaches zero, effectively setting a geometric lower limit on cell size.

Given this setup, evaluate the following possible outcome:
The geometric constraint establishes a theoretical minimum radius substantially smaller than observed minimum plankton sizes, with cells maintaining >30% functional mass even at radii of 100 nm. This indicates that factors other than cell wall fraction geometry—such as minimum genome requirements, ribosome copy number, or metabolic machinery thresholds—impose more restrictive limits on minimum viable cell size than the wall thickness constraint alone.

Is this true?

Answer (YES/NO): NO